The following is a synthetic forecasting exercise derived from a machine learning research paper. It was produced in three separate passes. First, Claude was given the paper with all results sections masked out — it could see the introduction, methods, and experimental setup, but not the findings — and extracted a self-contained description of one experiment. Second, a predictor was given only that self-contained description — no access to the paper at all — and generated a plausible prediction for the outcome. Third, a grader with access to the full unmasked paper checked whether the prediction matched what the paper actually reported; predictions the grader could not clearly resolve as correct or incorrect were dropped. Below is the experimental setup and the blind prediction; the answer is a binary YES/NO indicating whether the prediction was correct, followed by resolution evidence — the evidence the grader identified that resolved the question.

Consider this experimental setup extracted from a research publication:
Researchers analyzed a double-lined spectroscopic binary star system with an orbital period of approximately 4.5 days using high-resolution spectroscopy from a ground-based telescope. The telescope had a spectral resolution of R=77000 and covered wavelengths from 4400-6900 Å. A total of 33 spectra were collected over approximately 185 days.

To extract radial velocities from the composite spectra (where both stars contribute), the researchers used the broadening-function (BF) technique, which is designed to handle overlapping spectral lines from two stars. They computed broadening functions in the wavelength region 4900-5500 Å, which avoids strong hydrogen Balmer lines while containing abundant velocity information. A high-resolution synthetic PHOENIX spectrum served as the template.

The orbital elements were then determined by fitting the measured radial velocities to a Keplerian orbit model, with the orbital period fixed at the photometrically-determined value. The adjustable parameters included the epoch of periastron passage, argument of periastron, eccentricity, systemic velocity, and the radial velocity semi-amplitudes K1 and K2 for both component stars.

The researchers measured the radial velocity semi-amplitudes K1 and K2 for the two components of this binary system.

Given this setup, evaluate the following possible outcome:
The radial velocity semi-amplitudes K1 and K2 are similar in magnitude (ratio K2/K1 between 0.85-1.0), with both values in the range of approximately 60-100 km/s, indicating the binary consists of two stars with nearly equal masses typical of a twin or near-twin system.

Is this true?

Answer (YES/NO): NO